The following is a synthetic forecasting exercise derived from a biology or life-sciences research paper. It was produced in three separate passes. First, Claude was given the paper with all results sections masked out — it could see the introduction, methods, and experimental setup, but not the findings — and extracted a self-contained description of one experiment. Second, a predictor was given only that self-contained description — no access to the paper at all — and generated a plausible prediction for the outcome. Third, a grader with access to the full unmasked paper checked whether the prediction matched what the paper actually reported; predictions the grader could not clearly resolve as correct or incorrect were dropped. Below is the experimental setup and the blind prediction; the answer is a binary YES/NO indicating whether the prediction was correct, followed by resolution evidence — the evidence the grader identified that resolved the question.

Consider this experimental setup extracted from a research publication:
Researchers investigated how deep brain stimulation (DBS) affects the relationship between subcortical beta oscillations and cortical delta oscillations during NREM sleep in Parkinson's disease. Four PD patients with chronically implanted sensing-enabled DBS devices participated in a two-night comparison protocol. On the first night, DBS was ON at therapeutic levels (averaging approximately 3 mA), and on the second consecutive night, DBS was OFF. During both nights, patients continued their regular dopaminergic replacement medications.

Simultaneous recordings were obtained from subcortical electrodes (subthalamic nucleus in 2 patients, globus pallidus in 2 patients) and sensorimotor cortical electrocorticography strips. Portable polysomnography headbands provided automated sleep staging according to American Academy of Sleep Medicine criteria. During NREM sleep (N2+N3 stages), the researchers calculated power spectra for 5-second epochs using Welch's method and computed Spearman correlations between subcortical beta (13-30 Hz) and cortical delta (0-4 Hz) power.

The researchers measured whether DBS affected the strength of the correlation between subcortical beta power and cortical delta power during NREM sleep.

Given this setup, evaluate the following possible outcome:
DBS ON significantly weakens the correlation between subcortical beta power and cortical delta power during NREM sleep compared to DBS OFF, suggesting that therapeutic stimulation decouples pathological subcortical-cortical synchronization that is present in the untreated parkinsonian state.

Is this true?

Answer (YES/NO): NO